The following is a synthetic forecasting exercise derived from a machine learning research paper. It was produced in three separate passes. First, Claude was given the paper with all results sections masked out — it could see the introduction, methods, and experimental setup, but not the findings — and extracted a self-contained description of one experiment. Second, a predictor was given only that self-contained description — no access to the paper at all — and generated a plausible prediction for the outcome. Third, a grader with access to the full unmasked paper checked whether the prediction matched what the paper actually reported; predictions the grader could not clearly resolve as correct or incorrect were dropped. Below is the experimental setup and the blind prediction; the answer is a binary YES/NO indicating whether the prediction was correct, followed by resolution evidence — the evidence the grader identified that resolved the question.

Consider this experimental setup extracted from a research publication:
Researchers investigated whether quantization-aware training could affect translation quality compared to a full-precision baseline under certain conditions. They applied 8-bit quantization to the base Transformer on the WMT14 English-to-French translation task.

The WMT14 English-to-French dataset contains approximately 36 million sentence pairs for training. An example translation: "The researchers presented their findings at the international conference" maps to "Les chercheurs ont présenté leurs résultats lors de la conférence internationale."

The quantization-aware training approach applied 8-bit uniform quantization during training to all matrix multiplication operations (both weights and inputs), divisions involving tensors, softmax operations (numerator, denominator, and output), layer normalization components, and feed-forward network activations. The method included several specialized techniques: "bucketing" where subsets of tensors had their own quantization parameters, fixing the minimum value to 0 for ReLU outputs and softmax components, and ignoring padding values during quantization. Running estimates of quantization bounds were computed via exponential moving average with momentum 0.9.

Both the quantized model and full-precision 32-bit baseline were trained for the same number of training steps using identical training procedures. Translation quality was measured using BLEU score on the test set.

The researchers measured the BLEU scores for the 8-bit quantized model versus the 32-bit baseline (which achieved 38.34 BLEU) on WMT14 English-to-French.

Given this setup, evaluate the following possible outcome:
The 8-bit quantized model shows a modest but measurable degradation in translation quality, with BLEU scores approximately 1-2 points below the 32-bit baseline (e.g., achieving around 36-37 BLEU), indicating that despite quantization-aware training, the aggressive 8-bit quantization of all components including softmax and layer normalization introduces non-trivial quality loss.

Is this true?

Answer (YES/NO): NO